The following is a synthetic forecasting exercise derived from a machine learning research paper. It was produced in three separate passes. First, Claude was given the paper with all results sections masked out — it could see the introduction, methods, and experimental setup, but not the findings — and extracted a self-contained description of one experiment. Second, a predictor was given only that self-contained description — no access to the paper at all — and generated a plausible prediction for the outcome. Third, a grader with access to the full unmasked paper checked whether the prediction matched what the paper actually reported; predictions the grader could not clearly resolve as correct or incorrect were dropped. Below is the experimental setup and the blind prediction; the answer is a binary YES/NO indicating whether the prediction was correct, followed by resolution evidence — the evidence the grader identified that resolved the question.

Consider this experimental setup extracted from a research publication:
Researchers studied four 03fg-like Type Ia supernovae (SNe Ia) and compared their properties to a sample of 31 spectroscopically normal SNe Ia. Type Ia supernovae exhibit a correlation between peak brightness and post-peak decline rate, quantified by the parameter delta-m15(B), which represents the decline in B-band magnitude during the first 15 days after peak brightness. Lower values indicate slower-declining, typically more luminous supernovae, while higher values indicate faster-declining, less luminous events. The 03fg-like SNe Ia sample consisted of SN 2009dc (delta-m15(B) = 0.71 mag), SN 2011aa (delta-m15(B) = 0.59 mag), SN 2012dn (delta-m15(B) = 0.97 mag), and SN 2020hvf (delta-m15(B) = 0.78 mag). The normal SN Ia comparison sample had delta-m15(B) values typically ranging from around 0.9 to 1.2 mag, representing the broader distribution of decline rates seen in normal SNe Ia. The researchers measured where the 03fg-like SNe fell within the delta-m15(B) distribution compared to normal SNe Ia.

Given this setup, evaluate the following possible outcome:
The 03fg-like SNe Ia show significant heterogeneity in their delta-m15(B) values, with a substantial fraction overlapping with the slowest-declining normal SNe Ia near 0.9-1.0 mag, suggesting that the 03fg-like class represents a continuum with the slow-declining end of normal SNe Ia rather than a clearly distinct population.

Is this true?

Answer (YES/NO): NO